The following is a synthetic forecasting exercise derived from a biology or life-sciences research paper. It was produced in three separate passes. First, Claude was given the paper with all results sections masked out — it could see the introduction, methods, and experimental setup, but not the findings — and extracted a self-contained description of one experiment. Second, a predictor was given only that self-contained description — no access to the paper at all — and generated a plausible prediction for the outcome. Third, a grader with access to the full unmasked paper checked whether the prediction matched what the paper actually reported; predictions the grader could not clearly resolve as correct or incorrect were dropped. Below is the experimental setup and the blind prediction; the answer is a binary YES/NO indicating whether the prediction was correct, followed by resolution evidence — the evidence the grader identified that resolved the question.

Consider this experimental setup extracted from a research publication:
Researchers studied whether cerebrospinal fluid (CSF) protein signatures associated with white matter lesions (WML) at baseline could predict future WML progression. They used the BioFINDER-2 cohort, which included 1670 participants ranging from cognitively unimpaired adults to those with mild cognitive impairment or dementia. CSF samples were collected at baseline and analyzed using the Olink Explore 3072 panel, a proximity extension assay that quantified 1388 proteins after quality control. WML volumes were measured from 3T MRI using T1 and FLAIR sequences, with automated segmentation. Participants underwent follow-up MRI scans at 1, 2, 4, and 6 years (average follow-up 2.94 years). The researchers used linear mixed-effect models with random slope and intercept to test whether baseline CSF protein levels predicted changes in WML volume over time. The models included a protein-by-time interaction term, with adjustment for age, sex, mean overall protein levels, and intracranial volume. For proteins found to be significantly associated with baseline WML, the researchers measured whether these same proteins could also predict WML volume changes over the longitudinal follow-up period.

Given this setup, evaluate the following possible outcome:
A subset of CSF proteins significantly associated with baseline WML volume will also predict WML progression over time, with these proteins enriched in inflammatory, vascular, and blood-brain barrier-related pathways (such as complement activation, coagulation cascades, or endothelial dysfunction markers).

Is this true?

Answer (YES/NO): NO